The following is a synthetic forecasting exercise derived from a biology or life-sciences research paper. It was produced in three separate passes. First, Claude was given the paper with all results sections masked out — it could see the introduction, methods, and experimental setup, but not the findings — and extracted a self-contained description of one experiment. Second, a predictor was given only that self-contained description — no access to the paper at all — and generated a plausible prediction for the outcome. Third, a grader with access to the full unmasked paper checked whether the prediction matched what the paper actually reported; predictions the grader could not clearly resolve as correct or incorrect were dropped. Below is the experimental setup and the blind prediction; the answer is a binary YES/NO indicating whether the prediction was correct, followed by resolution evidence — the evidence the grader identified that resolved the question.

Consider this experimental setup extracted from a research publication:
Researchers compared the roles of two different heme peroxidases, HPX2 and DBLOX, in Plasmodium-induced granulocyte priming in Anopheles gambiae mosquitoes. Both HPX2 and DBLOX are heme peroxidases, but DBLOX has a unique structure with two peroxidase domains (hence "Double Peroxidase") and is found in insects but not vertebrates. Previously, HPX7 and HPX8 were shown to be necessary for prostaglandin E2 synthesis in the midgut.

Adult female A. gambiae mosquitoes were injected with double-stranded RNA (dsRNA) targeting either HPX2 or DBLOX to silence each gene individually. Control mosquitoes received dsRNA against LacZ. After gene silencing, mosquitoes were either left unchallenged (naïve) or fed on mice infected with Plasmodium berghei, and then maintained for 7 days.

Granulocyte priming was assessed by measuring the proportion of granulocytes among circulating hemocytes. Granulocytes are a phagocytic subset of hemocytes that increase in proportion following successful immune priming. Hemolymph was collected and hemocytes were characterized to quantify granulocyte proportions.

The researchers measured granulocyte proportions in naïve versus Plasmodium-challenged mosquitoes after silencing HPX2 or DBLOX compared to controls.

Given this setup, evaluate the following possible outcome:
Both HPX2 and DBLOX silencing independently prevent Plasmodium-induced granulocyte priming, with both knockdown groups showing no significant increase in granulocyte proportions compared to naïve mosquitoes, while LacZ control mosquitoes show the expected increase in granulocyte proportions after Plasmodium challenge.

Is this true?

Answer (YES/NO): NO